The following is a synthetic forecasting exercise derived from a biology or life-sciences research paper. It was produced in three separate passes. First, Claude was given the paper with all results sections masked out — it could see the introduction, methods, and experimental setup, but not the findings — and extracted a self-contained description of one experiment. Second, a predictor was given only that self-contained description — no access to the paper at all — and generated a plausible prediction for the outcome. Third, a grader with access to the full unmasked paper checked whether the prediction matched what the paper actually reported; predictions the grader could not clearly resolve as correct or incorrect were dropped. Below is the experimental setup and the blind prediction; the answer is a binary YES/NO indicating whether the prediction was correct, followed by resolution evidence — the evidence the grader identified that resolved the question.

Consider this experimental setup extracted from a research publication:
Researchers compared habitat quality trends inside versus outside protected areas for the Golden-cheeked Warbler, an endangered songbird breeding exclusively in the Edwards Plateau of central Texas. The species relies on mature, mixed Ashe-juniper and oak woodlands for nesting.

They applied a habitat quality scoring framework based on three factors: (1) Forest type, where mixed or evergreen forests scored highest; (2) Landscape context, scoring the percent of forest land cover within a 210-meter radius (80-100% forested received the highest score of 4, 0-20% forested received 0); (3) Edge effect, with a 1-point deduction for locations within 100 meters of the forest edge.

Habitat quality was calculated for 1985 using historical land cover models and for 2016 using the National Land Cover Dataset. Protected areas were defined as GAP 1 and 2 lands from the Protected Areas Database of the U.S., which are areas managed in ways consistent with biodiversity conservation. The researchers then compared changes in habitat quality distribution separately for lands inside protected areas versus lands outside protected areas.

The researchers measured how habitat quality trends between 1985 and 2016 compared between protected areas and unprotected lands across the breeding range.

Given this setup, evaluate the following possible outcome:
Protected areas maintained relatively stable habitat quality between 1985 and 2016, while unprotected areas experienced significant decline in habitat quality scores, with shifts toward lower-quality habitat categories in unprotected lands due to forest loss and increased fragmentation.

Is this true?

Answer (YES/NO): NO